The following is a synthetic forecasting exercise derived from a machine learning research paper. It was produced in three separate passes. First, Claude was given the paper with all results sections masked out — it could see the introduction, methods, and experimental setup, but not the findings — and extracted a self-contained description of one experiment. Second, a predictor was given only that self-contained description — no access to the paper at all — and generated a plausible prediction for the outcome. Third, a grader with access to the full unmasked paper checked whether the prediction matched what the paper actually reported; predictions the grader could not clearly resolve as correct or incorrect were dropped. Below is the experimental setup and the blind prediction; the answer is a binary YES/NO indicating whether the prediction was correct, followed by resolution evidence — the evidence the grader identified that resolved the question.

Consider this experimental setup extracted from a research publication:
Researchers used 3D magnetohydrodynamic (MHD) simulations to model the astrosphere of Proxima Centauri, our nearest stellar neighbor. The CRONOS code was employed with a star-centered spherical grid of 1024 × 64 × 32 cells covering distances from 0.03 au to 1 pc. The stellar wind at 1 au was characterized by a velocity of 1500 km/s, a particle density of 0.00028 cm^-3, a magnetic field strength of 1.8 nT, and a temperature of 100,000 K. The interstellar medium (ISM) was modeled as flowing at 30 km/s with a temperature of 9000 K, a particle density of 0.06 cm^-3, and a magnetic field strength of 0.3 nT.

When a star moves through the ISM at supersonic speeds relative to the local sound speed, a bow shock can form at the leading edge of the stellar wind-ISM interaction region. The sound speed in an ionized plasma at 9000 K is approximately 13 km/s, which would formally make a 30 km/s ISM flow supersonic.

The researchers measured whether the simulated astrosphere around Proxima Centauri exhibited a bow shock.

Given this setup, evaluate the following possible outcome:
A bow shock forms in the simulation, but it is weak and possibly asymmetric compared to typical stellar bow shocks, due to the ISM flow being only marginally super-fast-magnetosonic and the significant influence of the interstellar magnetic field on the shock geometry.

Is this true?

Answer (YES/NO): NO